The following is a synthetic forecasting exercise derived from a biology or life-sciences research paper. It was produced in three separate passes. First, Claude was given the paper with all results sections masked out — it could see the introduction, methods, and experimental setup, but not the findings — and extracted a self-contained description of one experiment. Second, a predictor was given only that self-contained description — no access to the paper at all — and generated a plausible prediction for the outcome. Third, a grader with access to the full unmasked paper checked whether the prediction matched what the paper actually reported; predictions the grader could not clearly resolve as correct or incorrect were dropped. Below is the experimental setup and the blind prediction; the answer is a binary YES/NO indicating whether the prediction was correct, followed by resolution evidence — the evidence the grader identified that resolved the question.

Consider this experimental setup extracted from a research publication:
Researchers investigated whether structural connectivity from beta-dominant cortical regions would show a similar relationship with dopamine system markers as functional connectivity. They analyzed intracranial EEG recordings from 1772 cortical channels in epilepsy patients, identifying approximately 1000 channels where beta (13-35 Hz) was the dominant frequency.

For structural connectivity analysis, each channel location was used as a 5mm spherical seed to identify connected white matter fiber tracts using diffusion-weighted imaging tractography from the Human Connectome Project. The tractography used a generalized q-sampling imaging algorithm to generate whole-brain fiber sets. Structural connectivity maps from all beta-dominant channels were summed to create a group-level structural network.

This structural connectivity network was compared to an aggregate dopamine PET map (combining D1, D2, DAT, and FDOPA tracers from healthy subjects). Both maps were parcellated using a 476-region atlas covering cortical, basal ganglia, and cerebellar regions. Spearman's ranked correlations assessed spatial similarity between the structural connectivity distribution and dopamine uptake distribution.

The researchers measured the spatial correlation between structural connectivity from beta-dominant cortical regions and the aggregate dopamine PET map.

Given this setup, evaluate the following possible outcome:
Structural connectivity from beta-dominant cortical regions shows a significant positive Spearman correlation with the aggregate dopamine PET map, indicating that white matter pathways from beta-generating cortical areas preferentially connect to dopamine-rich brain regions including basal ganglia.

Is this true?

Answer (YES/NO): YES